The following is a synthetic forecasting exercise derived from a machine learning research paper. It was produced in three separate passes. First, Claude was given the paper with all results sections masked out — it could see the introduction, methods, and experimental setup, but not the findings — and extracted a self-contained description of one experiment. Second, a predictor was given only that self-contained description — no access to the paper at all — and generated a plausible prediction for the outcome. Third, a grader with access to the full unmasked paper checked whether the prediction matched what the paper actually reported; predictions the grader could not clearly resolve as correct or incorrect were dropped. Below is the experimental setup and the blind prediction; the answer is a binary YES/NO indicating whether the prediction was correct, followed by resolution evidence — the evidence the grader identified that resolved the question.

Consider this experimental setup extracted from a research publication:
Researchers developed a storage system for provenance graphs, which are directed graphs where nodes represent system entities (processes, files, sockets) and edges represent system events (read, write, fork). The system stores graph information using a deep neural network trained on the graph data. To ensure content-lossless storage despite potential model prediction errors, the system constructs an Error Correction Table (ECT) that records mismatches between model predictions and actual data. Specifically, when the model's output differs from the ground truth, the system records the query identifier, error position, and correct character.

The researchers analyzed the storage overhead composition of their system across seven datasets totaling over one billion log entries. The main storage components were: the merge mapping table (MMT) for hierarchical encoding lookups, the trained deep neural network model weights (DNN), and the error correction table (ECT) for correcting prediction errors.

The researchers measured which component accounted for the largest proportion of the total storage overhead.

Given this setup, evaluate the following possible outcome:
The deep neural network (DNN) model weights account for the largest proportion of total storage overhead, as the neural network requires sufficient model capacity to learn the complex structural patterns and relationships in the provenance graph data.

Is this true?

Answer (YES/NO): NO